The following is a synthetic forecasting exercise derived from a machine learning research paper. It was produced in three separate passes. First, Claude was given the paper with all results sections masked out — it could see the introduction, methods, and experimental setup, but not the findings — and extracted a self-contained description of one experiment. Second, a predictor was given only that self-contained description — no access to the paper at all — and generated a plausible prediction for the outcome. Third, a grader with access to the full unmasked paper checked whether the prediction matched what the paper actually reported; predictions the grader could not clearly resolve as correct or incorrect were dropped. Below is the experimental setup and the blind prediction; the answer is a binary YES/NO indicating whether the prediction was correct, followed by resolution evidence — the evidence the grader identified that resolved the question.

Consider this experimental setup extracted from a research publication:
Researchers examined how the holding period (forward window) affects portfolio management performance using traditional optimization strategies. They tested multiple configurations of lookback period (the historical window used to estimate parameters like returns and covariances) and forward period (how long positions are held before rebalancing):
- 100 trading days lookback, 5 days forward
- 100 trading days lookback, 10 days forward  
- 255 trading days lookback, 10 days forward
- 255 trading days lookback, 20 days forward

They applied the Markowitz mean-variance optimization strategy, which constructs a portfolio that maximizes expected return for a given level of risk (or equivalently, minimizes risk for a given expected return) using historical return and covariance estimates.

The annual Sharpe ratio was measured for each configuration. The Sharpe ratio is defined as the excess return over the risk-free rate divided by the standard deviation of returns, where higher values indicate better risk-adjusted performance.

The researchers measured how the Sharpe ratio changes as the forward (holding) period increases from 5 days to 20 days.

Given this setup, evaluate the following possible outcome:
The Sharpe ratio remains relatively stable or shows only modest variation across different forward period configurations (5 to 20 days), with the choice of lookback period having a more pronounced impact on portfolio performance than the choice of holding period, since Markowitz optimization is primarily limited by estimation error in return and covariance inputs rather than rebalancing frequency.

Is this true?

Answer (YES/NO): NO